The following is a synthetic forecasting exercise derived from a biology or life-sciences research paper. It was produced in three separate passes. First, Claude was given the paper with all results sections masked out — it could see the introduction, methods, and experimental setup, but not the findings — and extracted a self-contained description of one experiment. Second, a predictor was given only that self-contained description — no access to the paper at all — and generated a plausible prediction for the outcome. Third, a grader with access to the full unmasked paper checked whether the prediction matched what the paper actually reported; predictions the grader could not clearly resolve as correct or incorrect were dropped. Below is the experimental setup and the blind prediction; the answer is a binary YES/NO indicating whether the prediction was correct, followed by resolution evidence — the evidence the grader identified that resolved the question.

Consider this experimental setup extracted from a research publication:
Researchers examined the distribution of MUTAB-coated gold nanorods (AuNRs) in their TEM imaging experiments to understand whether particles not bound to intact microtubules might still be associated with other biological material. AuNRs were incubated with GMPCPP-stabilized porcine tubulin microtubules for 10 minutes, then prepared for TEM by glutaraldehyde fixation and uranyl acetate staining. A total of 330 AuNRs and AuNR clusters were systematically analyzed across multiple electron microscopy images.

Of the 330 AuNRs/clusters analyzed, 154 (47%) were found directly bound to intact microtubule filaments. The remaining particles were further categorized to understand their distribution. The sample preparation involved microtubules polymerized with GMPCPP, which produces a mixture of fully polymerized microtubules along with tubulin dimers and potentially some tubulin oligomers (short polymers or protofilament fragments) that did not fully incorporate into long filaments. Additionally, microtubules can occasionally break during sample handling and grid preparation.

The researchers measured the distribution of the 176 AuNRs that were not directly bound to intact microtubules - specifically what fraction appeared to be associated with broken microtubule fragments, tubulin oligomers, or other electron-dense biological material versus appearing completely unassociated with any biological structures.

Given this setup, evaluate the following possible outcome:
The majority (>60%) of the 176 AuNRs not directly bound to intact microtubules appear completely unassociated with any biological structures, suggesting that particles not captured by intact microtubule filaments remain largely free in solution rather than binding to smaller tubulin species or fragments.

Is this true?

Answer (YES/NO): NO